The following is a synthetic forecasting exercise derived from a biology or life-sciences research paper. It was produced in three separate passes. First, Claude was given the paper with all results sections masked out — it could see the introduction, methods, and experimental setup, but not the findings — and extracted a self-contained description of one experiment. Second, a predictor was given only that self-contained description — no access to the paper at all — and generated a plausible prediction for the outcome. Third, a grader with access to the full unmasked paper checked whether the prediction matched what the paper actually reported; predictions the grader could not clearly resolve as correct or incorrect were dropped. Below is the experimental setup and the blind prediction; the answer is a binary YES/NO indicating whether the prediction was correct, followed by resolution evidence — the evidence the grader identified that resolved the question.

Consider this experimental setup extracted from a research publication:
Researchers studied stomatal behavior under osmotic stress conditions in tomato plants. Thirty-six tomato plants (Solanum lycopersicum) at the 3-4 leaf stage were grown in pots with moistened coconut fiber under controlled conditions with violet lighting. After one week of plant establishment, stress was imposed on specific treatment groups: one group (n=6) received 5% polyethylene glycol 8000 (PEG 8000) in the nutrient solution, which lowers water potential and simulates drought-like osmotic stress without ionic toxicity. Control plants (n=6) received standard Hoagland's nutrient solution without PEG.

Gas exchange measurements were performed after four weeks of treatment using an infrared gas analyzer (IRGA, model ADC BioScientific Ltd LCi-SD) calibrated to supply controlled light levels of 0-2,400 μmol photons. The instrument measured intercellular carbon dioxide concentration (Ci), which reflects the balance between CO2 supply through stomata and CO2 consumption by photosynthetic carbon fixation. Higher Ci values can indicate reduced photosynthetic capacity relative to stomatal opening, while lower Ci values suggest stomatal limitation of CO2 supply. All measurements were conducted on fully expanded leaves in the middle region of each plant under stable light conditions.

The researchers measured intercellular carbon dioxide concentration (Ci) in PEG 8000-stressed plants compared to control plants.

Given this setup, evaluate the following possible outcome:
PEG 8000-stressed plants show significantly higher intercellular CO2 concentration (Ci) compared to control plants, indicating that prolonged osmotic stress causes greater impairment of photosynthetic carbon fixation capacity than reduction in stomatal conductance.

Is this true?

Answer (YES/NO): NO